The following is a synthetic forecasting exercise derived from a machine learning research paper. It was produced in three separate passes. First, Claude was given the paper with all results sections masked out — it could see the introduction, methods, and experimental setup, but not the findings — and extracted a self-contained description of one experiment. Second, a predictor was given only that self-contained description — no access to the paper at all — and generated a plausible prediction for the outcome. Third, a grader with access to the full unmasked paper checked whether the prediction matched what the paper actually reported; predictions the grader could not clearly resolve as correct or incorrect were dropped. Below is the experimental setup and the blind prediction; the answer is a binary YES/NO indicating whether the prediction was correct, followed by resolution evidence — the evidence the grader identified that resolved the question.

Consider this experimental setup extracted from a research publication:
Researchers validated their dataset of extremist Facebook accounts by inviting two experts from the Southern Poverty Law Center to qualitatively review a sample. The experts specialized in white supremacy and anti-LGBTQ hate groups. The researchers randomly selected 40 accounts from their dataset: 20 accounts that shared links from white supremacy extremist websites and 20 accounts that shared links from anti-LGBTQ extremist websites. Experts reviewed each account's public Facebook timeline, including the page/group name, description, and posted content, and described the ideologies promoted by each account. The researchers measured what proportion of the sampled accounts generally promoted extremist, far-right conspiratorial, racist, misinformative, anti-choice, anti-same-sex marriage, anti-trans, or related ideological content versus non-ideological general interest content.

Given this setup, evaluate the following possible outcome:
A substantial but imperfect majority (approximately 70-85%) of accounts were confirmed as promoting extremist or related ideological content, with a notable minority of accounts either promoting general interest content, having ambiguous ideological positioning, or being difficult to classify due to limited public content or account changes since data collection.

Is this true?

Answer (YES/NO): YES